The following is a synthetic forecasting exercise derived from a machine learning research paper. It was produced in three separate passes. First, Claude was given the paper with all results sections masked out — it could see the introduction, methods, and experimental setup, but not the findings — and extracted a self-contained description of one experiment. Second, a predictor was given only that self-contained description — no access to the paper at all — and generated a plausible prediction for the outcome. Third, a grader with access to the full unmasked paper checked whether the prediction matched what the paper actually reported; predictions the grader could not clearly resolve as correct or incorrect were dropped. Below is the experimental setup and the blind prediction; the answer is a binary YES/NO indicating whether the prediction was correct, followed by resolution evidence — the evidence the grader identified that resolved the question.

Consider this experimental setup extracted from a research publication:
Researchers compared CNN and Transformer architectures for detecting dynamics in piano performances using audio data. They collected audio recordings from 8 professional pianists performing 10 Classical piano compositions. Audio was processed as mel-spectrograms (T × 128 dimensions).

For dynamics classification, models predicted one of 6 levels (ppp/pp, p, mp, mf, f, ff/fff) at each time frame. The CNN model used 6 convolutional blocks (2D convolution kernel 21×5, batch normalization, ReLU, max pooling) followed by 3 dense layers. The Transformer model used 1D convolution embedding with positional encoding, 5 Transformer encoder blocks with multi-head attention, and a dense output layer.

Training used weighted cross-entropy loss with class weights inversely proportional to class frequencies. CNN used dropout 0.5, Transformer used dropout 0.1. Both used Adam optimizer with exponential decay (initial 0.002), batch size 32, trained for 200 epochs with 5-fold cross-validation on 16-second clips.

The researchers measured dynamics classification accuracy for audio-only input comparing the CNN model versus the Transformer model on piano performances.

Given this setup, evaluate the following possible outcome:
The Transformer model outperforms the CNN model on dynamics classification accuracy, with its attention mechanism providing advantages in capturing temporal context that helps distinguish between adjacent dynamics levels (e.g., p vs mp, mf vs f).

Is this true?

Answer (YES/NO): YES